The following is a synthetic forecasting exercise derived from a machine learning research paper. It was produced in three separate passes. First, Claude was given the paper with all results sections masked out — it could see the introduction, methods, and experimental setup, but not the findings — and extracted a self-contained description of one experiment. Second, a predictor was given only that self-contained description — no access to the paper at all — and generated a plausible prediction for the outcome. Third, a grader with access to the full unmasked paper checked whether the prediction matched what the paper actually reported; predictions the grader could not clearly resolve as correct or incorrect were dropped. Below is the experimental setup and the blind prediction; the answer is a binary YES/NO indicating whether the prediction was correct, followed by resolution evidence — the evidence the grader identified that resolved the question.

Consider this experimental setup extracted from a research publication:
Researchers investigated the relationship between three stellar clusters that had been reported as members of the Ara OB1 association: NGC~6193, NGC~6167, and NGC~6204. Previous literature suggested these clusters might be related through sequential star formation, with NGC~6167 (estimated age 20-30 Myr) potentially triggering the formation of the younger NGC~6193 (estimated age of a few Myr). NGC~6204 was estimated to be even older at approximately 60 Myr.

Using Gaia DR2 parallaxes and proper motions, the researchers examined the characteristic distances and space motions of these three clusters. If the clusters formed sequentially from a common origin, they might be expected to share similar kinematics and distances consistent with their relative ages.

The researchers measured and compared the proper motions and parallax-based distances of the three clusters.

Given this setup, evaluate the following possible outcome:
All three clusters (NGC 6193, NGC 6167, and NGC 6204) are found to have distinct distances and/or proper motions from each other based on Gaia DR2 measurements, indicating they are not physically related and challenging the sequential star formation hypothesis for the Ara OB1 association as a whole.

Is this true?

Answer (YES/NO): YES